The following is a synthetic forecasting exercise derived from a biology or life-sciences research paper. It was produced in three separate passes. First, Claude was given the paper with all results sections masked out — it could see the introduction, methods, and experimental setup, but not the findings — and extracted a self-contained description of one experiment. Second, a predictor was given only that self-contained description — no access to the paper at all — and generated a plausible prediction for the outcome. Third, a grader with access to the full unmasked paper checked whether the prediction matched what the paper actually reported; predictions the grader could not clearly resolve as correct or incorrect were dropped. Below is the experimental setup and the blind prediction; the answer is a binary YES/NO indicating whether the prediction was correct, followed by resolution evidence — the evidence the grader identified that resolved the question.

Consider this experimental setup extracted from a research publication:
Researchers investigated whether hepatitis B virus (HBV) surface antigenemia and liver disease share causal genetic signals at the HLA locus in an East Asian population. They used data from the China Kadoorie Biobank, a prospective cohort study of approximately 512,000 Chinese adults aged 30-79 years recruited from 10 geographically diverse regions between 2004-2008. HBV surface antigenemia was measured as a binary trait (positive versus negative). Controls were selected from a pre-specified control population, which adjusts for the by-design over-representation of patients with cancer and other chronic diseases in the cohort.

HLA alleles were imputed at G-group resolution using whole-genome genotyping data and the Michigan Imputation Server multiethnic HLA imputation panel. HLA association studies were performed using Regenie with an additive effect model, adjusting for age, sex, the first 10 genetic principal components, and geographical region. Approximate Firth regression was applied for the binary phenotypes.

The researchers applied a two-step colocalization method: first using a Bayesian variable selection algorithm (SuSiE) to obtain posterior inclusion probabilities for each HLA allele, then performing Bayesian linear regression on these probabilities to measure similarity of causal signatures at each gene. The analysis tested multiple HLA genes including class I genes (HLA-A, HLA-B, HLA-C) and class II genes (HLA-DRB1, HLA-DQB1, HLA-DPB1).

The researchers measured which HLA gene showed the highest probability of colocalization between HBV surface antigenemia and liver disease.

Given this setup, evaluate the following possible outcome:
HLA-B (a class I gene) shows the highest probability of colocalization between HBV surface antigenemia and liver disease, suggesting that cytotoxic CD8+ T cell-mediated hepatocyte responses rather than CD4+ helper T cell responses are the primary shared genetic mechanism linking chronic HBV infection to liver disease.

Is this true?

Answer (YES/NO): NO